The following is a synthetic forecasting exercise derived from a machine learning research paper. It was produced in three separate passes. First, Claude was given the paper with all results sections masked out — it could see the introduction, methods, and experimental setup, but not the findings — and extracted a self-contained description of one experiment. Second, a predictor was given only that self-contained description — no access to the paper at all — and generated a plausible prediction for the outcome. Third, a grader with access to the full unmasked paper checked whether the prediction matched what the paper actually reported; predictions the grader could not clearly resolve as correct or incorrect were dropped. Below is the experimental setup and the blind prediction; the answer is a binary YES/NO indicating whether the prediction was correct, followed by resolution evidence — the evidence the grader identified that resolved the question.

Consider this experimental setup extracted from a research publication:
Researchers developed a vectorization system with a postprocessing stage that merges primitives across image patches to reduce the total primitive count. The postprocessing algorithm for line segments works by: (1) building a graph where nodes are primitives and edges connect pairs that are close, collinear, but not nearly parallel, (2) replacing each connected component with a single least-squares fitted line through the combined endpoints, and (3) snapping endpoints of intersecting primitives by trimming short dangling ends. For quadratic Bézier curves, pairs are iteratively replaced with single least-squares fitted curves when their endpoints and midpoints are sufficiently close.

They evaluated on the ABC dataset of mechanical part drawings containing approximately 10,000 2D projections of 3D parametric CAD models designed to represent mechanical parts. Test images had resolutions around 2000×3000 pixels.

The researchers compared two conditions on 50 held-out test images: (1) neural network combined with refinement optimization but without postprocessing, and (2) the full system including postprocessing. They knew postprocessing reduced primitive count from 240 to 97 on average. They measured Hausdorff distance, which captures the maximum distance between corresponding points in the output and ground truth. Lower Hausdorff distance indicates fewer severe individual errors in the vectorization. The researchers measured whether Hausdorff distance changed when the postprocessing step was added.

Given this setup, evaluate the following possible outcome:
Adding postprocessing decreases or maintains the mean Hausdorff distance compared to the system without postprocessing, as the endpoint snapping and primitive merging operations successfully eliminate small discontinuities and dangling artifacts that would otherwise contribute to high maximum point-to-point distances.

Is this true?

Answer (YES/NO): YES